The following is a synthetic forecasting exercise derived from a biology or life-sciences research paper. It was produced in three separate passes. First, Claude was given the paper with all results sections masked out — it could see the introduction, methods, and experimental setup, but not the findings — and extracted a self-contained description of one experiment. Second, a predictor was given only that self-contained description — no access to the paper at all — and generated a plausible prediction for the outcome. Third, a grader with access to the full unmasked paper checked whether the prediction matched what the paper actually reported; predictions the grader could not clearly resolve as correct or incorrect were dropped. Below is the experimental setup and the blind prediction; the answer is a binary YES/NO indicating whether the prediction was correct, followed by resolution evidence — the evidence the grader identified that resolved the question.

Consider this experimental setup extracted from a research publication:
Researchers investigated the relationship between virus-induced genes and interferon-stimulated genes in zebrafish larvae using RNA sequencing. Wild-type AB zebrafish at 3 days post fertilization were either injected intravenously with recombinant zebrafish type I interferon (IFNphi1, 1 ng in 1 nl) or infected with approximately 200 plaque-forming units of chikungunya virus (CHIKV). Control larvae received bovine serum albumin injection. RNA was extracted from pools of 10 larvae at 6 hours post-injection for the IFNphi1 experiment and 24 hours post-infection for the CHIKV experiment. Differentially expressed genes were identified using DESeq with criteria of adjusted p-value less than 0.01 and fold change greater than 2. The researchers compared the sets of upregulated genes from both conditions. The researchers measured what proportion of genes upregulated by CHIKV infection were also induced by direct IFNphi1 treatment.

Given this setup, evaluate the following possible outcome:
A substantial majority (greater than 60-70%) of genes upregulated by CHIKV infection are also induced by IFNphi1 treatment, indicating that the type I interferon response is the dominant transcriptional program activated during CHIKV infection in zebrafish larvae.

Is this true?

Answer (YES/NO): NO